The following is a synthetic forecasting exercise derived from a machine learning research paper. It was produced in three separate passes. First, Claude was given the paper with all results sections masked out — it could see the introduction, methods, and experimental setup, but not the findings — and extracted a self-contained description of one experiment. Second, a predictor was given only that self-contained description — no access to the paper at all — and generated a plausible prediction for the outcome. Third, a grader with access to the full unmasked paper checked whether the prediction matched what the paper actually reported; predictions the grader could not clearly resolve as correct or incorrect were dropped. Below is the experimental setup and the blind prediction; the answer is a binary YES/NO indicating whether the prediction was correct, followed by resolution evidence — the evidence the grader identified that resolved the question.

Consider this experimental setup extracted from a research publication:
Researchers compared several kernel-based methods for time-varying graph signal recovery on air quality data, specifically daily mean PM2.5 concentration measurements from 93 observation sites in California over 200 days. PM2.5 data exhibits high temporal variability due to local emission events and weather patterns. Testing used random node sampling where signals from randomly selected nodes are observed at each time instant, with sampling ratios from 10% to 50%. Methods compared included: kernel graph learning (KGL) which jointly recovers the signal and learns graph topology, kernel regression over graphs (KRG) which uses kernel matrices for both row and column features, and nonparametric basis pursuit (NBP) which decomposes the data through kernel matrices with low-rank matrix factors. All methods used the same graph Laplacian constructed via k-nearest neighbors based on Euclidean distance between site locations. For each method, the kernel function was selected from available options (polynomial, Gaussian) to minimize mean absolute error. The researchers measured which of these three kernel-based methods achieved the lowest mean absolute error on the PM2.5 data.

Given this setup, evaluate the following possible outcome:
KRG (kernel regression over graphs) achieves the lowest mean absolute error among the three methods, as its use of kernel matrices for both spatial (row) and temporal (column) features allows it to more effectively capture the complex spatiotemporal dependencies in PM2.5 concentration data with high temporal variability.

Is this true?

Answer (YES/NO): NO